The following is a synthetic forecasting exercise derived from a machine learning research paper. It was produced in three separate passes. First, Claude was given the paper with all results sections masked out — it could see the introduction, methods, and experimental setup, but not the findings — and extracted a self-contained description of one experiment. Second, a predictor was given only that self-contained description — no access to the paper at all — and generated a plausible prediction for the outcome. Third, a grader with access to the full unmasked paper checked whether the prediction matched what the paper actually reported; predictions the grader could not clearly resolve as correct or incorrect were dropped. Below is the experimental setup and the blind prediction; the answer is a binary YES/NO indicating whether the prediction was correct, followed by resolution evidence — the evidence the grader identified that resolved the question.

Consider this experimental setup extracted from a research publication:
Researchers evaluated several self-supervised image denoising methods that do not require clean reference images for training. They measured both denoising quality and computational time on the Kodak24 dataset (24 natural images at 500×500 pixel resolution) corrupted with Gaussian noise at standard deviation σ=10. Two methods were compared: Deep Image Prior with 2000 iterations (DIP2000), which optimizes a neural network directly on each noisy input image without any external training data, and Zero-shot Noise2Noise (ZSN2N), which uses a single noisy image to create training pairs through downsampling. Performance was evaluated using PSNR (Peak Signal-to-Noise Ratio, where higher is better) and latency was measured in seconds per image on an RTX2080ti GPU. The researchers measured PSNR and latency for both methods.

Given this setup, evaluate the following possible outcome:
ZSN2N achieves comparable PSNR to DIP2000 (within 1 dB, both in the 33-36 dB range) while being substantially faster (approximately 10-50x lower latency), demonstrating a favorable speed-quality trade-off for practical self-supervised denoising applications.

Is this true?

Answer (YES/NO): NO